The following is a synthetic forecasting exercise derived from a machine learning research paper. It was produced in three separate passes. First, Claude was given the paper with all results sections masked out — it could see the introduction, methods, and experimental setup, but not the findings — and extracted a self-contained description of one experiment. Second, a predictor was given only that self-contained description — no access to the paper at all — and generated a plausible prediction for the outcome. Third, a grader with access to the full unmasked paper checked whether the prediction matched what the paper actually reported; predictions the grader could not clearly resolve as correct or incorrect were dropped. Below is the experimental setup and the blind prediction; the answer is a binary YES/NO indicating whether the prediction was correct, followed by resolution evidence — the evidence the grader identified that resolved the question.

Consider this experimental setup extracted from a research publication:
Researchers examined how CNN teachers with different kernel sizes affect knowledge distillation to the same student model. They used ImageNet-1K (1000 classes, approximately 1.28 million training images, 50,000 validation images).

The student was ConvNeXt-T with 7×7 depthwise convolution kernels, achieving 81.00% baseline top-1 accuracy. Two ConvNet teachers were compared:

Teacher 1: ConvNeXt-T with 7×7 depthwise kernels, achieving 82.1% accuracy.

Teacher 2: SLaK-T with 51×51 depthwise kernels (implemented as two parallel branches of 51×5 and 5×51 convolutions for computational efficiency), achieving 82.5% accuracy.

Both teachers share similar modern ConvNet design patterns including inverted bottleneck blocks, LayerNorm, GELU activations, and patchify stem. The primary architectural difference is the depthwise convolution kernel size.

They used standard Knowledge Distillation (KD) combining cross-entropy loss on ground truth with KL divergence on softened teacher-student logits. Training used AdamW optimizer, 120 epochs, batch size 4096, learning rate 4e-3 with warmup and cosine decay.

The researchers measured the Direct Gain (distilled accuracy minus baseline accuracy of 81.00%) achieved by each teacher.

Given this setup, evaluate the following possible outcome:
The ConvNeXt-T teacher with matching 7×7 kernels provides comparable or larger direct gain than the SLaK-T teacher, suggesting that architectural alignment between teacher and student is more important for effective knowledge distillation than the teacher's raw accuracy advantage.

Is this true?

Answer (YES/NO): NO